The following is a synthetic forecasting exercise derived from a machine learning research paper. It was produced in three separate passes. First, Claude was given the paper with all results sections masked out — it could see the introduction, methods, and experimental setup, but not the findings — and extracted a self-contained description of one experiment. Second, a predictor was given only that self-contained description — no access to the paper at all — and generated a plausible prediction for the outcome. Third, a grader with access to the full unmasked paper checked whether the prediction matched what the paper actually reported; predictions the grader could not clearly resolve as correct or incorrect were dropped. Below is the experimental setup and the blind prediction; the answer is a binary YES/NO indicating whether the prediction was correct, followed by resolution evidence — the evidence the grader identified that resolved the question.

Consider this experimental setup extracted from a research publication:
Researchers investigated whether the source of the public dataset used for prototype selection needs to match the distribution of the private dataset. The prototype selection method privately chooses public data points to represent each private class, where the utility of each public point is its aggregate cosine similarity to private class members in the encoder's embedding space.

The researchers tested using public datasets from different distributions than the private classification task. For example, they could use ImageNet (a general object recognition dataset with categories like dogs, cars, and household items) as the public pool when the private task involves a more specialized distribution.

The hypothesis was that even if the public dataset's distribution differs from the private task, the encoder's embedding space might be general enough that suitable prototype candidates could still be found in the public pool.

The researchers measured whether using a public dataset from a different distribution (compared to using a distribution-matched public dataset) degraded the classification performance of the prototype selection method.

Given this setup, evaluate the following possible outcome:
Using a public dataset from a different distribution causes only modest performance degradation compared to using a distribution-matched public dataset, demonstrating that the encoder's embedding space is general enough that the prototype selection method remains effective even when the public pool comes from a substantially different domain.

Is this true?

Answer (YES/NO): YES